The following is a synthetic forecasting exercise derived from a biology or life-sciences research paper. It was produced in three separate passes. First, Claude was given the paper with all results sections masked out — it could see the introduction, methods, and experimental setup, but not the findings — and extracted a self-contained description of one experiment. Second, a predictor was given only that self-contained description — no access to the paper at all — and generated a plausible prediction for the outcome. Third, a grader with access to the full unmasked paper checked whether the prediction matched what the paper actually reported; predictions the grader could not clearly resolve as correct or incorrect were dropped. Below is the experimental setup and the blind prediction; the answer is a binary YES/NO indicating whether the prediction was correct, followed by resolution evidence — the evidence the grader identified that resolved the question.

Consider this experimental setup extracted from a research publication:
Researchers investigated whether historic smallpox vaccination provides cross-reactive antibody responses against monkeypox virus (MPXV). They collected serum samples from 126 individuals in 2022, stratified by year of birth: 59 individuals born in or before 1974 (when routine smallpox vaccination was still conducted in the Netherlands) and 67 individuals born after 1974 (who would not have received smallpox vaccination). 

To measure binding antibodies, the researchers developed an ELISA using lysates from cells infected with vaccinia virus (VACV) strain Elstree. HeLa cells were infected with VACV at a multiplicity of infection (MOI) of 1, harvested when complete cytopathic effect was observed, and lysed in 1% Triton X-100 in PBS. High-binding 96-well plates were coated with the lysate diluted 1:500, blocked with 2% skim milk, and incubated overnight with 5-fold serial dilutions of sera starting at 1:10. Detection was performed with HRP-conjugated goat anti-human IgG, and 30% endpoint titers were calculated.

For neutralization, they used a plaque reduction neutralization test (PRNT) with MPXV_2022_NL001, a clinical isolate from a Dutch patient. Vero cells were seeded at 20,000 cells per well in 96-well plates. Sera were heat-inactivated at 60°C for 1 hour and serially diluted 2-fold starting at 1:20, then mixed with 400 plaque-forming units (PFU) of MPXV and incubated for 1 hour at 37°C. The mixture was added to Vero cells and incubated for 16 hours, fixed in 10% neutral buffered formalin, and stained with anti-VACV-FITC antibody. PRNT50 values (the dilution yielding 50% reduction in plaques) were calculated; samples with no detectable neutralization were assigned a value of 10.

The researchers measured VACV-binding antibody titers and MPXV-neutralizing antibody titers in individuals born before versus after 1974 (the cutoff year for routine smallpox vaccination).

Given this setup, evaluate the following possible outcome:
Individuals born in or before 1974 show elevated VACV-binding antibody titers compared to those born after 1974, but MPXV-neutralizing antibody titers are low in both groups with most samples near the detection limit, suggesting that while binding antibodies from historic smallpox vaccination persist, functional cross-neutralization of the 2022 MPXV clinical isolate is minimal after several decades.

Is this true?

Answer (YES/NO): NO